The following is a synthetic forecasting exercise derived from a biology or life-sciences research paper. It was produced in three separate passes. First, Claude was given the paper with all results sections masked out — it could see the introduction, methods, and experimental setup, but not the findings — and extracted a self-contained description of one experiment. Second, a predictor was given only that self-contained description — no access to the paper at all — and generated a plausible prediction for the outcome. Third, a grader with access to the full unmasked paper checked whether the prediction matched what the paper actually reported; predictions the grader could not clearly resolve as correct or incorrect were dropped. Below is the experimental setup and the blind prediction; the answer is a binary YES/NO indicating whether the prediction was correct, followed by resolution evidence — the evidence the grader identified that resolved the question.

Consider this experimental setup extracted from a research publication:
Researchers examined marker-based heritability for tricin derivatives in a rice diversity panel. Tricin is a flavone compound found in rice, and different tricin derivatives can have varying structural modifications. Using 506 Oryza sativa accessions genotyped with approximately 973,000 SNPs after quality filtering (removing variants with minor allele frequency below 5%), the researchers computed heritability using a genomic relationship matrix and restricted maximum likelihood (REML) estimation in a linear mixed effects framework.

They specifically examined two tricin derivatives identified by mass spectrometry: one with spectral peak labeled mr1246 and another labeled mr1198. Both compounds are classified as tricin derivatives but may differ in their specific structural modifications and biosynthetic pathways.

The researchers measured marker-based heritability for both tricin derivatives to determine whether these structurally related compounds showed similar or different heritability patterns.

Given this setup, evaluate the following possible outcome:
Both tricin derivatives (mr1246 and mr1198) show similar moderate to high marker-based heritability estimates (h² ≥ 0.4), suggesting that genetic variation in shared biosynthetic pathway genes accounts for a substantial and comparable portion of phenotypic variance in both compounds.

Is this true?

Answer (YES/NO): NO